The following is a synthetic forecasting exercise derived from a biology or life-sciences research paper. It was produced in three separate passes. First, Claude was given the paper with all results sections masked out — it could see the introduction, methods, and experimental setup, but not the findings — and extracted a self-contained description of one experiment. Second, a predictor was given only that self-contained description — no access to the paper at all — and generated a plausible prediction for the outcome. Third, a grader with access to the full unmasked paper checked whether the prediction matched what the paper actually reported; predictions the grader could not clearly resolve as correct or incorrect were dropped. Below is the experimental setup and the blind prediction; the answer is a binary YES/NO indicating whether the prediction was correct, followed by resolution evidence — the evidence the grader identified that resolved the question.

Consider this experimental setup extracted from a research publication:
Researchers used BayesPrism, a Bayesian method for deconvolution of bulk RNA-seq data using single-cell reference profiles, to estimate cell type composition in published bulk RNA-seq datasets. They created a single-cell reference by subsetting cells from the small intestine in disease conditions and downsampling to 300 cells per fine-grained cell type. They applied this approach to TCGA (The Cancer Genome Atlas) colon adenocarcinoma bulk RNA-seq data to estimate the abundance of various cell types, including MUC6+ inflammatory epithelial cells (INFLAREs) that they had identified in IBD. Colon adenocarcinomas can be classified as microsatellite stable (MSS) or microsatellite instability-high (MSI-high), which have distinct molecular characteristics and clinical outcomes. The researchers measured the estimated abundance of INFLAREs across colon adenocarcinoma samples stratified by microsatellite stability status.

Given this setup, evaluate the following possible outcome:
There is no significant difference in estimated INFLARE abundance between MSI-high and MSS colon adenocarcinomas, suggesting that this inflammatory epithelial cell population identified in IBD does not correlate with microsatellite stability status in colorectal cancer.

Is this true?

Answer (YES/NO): NO